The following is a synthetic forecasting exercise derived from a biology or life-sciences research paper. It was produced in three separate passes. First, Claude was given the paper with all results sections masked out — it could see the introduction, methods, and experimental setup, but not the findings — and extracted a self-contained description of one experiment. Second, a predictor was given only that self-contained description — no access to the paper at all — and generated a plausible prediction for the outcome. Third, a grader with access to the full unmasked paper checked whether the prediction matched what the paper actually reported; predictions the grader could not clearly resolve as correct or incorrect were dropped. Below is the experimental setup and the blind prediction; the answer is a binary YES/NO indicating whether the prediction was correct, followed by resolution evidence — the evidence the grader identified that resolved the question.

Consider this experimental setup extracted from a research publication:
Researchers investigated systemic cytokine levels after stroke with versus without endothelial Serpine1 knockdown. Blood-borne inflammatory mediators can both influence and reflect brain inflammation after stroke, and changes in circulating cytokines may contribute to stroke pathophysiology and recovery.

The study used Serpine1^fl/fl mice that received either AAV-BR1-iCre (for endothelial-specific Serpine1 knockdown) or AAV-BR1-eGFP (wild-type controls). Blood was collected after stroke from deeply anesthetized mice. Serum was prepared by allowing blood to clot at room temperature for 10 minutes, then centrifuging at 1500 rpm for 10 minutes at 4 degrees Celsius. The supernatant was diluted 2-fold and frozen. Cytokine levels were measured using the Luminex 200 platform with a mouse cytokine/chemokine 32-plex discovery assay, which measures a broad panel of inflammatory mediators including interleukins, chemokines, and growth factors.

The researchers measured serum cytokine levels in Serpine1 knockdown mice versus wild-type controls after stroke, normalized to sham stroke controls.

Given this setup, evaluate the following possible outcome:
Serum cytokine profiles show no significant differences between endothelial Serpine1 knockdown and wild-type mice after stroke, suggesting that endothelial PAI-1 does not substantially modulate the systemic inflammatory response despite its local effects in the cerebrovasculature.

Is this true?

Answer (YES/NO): NO